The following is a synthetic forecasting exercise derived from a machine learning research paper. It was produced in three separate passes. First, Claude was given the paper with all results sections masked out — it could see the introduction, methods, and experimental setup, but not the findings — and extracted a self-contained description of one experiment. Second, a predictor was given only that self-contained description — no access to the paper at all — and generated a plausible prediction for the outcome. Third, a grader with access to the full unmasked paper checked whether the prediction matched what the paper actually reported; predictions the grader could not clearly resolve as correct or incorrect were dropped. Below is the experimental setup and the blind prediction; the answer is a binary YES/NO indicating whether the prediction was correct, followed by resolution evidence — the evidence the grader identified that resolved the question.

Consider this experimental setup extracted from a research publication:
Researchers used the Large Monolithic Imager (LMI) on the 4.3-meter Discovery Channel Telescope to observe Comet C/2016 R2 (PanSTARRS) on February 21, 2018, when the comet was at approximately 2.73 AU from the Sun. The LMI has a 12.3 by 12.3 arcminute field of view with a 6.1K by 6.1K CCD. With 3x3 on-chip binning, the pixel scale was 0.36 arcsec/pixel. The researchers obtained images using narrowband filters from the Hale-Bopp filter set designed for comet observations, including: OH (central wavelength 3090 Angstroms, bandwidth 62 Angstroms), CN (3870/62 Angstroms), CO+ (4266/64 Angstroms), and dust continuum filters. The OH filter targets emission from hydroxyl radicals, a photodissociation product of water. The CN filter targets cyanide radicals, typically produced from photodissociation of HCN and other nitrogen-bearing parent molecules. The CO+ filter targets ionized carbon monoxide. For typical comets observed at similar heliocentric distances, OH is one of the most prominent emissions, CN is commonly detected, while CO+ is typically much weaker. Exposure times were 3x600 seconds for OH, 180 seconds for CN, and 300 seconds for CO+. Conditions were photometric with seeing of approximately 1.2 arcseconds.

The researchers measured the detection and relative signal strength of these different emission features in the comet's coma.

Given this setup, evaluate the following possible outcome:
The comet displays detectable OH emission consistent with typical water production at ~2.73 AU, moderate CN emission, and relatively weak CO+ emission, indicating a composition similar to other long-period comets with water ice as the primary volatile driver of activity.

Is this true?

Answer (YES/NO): NO